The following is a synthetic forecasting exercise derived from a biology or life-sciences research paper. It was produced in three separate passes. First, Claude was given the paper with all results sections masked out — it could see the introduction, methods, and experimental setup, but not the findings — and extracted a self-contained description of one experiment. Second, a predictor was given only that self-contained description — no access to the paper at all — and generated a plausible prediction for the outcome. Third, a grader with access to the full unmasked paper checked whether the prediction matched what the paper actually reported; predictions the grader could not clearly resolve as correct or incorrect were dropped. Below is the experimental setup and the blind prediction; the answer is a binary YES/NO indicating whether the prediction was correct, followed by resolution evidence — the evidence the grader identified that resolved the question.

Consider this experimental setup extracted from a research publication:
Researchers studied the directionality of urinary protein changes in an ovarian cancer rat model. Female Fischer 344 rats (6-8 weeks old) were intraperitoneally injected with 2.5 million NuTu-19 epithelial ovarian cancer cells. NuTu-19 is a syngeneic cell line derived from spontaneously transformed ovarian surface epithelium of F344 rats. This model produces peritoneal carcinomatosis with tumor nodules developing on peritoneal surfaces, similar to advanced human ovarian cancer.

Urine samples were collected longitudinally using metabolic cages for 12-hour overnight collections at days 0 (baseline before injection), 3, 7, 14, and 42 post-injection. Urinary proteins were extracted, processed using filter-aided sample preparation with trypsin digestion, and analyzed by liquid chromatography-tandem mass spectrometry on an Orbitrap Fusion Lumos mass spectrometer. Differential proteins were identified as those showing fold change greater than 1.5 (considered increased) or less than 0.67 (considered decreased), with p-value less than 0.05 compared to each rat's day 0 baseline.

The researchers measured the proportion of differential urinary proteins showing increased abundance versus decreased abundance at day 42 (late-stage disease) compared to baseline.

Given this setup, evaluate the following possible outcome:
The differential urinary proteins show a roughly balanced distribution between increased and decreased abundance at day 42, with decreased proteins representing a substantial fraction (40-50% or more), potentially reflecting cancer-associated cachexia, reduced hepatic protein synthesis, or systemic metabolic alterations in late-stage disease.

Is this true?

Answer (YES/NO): NO